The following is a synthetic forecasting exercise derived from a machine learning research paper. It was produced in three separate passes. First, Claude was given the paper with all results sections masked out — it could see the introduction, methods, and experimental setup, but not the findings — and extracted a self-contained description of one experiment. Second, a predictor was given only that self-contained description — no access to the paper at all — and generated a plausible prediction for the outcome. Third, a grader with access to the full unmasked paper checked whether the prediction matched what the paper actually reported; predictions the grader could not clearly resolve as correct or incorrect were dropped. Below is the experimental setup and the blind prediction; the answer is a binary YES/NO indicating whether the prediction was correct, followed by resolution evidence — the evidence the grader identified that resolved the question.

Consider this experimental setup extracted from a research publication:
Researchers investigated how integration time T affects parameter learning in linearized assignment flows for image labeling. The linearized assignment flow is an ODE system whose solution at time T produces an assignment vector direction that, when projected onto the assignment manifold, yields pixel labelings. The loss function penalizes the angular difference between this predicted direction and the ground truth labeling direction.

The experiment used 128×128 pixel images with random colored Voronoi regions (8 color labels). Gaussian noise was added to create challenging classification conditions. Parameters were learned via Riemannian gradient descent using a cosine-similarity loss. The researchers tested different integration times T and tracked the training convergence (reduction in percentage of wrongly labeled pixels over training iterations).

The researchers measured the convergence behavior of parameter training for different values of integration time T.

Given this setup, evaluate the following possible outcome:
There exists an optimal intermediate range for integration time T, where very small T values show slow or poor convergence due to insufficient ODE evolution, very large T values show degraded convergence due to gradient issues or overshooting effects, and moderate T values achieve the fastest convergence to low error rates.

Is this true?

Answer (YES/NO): NO